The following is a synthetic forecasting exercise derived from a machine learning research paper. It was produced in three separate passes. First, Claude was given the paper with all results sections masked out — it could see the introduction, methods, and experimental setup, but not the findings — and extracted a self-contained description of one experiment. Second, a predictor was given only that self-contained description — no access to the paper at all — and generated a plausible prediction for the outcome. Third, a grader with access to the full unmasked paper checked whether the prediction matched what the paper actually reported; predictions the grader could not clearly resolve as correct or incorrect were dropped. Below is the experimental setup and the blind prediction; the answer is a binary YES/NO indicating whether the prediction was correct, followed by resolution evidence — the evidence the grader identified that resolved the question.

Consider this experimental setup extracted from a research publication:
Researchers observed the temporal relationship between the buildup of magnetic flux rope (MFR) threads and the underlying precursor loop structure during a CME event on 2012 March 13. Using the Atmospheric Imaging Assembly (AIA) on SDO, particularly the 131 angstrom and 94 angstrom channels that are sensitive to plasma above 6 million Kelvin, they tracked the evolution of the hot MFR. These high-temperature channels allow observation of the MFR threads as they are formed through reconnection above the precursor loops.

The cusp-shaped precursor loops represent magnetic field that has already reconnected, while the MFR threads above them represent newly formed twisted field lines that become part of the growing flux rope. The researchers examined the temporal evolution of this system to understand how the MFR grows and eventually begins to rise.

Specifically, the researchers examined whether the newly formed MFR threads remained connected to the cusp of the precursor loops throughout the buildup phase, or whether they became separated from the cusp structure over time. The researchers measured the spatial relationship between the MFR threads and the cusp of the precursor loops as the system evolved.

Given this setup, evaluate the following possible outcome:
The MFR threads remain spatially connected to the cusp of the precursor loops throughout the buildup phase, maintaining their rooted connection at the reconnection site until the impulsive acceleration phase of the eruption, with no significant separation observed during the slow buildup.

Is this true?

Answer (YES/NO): NO